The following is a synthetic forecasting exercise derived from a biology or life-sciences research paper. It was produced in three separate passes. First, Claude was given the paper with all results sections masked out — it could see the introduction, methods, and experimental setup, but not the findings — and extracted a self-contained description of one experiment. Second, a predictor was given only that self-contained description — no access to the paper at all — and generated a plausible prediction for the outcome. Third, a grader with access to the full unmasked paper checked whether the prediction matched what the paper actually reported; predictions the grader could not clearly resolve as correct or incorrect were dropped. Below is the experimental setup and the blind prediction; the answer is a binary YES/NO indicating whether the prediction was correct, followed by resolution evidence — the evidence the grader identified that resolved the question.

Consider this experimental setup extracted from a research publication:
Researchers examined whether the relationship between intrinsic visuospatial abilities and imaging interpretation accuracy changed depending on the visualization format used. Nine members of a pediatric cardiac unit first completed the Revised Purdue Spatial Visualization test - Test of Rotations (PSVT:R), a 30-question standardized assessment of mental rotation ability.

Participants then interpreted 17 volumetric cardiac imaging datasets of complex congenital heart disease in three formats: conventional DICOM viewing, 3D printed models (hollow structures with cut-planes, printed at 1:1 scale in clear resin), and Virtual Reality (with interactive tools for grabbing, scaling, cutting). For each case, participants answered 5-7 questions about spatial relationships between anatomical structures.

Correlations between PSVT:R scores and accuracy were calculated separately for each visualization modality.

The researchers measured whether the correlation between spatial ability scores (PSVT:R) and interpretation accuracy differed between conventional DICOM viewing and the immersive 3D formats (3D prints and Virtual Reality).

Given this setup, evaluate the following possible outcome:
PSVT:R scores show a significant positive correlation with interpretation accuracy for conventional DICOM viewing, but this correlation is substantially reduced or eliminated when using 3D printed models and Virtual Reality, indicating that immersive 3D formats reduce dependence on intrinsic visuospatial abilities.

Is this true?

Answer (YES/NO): NO